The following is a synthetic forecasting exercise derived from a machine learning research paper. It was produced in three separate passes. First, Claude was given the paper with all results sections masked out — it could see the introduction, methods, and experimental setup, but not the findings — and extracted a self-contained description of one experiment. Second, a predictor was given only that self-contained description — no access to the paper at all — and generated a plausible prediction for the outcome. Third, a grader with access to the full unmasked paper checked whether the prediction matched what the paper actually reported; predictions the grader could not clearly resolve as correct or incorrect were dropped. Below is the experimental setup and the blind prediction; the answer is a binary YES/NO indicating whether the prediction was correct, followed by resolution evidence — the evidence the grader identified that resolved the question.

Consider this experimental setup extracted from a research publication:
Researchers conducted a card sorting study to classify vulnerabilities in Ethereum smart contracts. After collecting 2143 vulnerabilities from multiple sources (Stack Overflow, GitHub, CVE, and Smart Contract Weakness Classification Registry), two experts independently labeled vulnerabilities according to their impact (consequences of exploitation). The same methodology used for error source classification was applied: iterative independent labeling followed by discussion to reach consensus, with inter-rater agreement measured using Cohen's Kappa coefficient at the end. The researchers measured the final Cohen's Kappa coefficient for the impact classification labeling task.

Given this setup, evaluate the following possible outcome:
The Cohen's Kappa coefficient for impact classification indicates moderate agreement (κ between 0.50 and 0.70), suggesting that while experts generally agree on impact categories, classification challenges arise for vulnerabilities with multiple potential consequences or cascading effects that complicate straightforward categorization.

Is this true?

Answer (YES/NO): NO